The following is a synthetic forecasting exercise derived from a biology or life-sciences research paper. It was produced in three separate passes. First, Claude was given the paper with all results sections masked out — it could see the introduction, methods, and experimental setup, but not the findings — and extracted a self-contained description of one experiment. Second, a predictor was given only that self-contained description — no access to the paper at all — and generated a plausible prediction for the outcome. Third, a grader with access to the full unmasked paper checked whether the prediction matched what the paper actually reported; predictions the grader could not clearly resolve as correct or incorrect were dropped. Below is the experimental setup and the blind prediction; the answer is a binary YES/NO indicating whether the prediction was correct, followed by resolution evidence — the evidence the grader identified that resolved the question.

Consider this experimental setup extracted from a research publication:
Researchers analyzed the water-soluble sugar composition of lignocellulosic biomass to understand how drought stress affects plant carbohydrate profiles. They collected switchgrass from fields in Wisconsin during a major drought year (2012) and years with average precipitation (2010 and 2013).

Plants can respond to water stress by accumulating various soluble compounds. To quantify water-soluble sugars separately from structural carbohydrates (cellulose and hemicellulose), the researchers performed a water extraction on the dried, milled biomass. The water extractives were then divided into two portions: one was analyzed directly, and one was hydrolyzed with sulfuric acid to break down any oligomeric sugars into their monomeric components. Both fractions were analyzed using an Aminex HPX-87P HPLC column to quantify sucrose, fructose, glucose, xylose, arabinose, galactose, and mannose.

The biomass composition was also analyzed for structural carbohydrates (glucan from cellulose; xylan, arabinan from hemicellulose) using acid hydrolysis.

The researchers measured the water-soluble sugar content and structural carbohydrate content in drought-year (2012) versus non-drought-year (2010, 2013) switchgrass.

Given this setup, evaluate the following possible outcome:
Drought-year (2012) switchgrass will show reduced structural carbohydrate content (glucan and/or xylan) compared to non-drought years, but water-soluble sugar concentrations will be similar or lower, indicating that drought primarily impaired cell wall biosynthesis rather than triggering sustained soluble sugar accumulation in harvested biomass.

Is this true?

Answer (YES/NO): NO